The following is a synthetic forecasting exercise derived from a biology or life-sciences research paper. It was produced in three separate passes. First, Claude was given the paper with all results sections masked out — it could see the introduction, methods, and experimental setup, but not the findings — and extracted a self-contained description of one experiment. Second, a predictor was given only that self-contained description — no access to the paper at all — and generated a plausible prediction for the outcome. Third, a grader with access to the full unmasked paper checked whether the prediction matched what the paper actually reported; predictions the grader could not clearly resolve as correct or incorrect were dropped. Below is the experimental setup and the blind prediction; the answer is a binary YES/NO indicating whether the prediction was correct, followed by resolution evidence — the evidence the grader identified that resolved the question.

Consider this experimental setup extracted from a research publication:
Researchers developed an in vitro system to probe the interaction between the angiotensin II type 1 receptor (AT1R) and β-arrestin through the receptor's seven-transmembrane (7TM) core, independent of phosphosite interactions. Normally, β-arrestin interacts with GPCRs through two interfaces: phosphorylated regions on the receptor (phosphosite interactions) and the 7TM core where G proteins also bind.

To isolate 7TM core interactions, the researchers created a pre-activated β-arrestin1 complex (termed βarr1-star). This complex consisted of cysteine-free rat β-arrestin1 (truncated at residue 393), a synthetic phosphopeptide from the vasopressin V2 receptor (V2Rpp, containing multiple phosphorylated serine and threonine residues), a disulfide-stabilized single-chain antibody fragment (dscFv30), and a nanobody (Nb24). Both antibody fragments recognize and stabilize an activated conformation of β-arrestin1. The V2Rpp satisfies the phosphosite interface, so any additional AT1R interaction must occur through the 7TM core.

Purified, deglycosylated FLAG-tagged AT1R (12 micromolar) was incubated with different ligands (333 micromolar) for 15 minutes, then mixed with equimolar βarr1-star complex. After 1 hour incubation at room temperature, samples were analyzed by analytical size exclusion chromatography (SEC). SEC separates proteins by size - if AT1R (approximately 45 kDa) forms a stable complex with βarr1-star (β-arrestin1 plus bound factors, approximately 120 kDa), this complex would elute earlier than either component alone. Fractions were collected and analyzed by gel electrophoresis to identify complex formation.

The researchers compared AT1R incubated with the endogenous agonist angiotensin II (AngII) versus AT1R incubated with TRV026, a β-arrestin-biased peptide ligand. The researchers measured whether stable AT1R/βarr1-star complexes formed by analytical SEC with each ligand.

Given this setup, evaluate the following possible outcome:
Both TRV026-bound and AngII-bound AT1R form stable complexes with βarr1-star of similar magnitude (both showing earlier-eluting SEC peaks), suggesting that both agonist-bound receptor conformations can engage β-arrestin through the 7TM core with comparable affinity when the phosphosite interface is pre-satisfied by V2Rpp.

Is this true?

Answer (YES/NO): NO